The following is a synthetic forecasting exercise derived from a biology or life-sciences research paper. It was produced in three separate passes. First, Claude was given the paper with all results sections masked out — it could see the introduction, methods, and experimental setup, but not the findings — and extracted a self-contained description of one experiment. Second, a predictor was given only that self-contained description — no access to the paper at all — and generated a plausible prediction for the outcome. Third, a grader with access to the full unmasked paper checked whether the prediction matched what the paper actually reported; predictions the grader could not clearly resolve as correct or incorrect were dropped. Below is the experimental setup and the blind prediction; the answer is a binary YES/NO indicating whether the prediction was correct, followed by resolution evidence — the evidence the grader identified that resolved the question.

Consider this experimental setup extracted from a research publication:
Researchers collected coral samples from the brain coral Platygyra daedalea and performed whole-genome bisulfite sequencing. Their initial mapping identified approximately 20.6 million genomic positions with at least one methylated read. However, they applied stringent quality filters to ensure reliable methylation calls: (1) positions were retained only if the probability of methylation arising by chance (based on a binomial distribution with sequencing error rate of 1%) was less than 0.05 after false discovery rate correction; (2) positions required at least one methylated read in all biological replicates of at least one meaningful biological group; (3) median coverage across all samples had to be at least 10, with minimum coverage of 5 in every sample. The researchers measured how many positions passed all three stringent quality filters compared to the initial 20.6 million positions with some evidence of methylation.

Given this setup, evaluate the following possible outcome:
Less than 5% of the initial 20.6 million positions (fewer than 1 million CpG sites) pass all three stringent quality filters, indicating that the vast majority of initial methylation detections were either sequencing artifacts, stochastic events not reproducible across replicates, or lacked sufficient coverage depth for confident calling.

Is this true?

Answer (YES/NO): NO